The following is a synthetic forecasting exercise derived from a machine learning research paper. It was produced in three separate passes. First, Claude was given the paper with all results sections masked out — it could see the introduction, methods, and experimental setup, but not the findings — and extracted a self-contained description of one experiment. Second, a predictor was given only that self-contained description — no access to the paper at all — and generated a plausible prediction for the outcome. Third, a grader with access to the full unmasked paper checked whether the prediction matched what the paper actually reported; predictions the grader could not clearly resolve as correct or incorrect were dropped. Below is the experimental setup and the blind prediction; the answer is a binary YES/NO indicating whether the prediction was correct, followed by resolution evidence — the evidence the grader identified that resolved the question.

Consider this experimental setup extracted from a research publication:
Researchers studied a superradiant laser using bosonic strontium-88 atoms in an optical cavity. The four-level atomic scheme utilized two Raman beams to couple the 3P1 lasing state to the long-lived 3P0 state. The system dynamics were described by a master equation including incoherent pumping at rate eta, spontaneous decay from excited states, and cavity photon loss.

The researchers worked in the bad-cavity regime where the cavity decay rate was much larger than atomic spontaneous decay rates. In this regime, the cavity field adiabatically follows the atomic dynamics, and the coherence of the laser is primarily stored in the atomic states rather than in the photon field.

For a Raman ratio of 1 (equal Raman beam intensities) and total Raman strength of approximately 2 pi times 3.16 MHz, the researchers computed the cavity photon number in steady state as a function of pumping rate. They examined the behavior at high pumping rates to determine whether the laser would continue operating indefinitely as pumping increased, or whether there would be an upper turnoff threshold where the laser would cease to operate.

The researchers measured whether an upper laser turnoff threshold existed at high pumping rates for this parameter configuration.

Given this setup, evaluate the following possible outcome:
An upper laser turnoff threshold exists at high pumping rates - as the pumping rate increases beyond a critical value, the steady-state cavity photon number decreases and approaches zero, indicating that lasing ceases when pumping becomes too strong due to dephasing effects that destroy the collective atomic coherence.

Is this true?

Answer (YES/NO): YES